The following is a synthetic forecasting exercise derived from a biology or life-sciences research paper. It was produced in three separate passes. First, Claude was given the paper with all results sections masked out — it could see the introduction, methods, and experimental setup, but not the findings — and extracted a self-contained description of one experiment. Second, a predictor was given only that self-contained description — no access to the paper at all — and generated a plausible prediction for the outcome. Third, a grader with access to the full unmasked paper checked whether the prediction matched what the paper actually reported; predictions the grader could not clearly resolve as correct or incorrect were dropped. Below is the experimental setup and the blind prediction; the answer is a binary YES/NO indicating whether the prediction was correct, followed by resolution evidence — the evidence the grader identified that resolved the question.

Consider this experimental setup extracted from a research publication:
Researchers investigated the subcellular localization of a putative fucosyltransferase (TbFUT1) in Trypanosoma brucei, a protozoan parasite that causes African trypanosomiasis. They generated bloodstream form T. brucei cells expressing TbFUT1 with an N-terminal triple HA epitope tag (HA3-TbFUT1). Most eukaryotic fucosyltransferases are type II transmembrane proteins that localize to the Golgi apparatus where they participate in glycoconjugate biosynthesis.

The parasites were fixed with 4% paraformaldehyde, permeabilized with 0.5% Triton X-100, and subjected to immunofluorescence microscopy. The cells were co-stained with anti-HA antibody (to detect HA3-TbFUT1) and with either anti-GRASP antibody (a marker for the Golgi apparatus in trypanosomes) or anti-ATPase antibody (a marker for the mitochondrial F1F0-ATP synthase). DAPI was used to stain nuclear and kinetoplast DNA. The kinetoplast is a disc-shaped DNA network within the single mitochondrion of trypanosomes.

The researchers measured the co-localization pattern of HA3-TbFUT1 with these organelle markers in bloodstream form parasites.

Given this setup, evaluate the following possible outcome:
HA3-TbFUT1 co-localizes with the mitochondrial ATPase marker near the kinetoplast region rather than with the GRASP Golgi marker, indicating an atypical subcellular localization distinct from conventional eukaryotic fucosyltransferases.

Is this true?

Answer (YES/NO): NO